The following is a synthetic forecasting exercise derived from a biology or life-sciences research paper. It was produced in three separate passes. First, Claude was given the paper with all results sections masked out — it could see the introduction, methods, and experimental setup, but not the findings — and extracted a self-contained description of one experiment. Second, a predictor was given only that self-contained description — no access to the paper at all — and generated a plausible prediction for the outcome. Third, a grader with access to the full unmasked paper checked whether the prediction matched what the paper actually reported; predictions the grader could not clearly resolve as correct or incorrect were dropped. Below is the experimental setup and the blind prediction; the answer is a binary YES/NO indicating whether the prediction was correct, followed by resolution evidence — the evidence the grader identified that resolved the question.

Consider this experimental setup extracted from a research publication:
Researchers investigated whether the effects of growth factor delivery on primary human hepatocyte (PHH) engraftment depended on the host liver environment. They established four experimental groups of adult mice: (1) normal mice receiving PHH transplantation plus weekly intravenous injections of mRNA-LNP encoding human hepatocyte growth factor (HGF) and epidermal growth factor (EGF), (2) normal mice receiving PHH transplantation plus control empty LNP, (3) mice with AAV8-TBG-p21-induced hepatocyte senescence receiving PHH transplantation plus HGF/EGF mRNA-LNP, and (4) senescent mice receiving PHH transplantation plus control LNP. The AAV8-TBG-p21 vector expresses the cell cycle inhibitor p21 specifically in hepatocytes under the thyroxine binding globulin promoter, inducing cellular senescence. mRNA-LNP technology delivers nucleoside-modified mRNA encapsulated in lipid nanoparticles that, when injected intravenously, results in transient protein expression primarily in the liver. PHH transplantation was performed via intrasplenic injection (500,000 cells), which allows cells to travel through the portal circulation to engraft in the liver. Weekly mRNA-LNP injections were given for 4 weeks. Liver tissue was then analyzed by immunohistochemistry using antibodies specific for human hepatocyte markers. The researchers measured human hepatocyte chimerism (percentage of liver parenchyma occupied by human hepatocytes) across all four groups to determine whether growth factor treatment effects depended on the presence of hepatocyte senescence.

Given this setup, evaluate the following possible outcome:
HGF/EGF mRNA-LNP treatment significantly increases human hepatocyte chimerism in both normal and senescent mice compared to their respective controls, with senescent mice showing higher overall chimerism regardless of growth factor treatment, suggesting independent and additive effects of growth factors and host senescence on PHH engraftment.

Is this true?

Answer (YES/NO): NO